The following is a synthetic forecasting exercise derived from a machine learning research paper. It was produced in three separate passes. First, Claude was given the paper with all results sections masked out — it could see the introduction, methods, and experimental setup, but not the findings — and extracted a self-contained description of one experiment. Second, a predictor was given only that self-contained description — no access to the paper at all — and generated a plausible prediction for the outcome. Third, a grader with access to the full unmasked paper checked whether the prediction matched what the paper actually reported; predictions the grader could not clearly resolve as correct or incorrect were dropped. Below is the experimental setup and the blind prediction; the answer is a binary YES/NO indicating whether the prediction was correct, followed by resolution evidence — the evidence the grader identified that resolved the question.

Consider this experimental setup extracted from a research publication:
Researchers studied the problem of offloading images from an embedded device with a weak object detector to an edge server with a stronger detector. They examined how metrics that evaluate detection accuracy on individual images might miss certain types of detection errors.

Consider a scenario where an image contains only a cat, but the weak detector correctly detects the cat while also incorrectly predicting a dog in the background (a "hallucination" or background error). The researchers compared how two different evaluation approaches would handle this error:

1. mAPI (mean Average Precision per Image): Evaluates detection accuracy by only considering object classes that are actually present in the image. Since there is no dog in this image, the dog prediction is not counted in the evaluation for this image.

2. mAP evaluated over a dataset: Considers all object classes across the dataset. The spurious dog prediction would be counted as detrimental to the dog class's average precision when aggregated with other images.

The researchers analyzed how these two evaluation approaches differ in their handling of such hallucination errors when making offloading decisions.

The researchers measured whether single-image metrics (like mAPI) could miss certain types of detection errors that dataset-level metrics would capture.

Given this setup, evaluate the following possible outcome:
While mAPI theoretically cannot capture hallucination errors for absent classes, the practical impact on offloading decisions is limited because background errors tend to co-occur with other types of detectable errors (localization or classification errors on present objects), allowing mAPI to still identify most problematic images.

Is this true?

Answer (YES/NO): NO